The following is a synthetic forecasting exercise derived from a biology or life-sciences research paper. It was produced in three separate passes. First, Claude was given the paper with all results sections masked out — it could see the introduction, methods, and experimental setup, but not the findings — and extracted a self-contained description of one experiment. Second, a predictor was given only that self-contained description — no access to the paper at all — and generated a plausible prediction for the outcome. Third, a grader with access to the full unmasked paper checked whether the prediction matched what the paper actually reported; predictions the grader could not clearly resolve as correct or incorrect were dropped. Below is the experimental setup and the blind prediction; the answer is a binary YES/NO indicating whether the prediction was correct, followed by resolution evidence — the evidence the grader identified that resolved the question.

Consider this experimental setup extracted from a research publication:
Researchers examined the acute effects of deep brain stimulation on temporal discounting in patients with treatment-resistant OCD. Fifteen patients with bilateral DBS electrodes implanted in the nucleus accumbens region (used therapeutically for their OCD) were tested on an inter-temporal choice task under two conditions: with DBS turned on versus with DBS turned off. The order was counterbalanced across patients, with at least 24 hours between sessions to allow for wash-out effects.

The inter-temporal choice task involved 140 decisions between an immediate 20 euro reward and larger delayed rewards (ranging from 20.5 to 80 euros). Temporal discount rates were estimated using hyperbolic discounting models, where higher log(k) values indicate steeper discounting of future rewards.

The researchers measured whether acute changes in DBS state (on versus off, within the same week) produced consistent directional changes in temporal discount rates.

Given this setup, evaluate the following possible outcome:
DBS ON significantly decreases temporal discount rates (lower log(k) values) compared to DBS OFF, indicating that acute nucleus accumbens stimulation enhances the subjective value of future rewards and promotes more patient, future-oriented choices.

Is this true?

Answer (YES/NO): NO